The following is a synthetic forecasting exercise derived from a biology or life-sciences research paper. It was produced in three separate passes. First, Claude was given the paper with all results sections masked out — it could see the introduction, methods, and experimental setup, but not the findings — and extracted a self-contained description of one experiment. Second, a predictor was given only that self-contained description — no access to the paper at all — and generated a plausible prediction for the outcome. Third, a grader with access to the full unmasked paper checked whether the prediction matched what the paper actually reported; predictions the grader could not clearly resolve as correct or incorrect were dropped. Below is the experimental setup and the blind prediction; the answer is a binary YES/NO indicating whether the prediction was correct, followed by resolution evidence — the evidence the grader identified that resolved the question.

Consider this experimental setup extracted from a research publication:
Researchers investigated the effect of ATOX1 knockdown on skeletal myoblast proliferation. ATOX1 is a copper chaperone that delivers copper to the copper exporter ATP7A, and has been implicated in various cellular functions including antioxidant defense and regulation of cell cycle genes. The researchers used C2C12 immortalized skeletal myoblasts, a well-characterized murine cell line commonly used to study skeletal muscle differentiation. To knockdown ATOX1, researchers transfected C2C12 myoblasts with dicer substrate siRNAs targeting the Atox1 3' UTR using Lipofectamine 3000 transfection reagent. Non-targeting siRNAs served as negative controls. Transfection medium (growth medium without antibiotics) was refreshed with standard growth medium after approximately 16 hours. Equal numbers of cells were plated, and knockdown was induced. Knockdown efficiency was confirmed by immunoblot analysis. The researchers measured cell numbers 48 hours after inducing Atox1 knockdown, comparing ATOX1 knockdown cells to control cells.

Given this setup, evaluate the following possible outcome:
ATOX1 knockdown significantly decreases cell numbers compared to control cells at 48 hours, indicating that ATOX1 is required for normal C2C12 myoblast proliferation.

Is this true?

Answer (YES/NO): NO